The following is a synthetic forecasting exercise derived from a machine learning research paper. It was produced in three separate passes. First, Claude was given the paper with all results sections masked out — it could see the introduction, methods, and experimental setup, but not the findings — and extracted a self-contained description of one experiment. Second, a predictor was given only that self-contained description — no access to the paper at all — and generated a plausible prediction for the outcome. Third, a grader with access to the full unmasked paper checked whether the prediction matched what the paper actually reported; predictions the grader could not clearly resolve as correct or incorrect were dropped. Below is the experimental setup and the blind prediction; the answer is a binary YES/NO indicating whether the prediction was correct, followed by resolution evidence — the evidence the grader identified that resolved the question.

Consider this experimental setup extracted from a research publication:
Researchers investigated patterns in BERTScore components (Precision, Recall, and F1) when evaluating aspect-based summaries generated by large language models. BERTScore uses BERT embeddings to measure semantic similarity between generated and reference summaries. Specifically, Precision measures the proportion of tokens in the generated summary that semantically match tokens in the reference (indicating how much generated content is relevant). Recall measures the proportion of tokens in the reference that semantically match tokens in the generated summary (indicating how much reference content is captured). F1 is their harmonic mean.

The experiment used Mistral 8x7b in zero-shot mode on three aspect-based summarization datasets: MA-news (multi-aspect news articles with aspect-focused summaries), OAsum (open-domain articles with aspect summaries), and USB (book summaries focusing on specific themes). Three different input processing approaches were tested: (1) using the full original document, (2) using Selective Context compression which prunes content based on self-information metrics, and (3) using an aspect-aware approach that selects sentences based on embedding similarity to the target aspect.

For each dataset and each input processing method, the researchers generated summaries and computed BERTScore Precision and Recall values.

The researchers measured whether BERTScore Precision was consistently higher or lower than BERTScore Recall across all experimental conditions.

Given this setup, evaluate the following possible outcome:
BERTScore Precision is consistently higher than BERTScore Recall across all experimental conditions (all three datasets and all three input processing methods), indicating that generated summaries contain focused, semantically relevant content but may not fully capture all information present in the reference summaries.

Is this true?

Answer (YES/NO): YES